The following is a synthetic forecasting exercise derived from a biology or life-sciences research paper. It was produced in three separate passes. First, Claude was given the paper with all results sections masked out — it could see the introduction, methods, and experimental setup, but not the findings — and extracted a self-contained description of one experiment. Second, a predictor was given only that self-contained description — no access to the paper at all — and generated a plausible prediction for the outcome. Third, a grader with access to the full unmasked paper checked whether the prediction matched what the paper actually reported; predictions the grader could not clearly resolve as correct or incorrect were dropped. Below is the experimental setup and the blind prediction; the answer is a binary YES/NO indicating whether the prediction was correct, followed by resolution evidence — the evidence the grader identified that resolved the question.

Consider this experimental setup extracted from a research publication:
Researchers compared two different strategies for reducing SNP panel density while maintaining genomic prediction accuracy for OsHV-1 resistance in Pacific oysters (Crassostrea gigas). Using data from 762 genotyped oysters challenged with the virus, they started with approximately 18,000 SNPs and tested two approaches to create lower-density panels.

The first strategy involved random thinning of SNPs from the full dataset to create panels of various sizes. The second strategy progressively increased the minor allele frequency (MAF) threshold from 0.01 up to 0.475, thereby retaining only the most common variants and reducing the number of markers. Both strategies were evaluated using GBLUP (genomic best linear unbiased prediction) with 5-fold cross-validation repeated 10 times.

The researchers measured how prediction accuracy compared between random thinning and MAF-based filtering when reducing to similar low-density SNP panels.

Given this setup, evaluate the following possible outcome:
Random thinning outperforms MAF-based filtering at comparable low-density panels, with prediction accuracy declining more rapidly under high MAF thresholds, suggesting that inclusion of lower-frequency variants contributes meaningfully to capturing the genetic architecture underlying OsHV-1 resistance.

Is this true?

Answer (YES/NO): NO